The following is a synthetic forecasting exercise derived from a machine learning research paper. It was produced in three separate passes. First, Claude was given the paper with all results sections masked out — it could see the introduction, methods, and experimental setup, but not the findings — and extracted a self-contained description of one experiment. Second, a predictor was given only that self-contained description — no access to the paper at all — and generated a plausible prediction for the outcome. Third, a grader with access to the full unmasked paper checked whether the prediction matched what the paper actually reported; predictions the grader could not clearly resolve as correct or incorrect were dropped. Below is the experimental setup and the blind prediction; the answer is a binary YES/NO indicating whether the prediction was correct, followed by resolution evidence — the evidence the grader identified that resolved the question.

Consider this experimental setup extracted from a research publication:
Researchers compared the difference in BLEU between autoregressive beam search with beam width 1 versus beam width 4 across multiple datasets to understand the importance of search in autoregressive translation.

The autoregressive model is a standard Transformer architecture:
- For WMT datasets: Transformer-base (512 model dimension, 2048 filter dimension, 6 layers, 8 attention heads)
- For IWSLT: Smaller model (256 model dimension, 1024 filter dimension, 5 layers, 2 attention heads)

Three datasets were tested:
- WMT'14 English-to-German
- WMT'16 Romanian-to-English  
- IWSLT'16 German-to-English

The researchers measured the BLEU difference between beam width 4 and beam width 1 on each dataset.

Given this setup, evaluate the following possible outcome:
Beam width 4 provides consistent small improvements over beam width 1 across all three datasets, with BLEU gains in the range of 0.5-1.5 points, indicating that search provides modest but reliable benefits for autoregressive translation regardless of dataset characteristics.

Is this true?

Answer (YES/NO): NO